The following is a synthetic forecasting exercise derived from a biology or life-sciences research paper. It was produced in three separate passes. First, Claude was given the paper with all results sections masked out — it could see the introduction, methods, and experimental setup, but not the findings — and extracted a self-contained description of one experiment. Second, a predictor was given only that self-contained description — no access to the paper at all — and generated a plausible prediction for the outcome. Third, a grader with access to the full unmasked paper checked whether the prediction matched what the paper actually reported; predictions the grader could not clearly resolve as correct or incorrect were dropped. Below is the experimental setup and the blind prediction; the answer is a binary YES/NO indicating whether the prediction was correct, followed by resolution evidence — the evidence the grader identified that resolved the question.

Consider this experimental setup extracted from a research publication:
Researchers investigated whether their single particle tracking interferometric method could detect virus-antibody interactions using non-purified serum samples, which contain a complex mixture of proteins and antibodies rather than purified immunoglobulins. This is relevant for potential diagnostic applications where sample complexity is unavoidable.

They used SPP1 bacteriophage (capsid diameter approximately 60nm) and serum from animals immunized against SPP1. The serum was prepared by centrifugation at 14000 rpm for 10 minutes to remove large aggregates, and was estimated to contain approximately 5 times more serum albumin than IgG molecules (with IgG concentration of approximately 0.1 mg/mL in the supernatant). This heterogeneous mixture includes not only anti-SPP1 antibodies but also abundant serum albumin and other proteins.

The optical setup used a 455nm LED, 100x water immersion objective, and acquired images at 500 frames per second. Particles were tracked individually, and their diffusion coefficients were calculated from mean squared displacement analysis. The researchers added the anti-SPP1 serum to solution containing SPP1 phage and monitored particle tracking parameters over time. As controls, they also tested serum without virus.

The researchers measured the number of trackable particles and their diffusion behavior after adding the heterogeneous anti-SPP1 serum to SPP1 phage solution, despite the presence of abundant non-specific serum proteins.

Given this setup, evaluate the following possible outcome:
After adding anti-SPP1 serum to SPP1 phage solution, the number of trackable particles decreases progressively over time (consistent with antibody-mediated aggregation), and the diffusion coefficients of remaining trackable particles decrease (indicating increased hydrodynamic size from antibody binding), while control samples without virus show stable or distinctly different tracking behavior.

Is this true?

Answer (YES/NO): NO